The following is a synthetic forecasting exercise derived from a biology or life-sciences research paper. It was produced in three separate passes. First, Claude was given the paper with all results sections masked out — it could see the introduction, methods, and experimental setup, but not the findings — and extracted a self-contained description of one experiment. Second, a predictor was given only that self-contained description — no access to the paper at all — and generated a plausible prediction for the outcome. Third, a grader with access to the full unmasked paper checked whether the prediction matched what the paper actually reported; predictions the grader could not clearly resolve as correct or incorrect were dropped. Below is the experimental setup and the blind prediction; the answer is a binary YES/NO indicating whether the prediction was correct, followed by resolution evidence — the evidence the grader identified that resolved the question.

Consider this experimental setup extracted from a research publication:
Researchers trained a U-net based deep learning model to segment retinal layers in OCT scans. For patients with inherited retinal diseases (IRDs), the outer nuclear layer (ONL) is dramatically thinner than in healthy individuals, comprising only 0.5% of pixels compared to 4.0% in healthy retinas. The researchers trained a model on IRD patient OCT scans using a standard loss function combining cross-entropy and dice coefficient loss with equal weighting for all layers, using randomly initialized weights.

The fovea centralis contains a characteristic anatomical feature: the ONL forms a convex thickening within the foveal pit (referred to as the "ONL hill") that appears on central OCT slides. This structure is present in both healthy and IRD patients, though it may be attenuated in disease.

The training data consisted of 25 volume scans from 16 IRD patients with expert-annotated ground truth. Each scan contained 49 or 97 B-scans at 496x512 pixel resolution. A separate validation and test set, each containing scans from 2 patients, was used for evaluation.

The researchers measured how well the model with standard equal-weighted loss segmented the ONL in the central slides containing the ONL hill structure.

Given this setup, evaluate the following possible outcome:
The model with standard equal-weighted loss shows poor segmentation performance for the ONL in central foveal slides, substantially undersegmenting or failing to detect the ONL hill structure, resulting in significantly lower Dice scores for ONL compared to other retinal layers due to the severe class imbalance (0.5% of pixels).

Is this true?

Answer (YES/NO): YES